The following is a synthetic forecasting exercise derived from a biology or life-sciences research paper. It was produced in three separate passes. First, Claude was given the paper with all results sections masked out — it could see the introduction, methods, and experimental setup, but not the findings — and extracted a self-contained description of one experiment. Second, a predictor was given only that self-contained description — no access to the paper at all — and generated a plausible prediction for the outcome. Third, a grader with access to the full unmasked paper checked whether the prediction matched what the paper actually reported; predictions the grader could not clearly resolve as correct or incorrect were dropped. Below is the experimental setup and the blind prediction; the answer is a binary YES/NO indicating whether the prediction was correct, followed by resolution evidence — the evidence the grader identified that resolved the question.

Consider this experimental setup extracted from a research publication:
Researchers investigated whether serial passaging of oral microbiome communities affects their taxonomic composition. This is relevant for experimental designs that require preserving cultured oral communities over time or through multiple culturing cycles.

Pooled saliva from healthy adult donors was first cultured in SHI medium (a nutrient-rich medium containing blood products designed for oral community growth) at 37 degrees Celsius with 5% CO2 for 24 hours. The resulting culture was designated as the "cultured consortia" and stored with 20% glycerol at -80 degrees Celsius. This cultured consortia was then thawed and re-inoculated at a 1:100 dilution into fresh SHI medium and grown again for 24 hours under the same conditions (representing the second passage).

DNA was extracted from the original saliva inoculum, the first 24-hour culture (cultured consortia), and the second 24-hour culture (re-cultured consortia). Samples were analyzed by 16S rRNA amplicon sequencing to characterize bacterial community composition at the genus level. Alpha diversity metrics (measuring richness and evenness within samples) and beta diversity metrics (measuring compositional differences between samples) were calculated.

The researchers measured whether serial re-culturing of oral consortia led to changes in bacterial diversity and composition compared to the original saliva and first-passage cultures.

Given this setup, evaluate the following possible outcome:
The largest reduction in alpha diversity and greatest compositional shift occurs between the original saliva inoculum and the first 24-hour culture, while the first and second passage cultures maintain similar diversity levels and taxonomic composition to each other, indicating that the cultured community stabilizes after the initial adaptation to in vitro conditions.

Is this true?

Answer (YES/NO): NO